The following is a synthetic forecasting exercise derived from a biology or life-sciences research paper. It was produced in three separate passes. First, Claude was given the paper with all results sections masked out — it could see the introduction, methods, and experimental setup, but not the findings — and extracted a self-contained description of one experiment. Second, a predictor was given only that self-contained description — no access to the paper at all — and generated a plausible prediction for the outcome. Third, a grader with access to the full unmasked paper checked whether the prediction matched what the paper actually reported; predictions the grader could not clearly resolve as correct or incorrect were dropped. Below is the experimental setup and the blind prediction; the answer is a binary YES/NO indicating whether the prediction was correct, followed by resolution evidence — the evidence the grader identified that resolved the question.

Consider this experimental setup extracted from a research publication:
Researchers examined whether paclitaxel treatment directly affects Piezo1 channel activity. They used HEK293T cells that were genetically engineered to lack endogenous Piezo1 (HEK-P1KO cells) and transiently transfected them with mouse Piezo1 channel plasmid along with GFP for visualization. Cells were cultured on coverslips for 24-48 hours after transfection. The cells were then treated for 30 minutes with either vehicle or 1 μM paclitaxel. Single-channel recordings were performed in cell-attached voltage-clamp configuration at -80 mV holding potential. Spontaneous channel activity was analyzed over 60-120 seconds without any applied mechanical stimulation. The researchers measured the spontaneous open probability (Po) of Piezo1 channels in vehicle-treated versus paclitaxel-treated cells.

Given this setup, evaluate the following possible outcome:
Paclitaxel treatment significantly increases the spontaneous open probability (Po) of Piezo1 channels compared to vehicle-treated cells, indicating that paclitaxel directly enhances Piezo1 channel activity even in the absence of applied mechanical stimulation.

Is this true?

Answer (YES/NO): NO